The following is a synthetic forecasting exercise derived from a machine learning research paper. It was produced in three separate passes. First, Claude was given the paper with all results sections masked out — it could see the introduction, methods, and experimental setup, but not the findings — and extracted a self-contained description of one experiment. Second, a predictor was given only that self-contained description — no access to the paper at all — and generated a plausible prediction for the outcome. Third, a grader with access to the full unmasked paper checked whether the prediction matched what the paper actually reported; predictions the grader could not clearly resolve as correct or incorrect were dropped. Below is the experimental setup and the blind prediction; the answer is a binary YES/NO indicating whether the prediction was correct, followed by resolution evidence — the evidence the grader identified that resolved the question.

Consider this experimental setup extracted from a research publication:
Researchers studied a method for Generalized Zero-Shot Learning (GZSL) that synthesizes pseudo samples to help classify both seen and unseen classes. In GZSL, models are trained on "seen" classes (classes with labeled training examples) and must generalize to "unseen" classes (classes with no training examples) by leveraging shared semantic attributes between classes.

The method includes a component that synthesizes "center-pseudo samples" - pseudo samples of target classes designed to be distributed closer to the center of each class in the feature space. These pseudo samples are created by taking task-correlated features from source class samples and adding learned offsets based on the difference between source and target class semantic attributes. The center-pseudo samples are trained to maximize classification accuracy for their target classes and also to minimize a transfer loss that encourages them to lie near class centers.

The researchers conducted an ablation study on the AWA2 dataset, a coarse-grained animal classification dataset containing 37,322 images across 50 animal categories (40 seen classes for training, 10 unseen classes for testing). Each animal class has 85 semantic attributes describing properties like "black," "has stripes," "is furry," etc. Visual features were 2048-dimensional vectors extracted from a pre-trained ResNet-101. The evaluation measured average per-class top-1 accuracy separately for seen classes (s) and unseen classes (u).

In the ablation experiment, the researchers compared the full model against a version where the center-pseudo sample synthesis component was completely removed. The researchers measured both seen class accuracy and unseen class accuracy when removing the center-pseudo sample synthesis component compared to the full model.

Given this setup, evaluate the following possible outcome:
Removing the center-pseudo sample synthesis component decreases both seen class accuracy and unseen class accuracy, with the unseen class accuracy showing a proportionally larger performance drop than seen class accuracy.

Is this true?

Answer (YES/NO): NO